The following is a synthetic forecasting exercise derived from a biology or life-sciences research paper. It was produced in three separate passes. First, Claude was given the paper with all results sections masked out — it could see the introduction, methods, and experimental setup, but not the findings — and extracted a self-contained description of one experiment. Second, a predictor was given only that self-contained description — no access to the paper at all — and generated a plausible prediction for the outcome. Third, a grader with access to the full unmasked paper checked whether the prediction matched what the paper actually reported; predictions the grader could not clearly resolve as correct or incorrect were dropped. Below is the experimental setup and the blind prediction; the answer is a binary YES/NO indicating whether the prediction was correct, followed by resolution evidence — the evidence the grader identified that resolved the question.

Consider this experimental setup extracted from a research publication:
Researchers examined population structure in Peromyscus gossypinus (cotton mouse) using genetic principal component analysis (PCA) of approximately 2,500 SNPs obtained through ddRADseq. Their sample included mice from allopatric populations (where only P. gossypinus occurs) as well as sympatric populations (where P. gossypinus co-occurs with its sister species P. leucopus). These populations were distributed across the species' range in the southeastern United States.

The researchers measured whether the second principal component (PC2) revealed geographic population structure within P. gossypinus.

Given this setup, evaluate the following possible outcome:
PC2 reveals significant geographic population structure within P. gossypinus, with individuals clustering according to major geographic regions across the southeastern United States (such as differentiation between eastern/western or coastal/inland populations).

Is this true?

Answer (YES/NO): YES